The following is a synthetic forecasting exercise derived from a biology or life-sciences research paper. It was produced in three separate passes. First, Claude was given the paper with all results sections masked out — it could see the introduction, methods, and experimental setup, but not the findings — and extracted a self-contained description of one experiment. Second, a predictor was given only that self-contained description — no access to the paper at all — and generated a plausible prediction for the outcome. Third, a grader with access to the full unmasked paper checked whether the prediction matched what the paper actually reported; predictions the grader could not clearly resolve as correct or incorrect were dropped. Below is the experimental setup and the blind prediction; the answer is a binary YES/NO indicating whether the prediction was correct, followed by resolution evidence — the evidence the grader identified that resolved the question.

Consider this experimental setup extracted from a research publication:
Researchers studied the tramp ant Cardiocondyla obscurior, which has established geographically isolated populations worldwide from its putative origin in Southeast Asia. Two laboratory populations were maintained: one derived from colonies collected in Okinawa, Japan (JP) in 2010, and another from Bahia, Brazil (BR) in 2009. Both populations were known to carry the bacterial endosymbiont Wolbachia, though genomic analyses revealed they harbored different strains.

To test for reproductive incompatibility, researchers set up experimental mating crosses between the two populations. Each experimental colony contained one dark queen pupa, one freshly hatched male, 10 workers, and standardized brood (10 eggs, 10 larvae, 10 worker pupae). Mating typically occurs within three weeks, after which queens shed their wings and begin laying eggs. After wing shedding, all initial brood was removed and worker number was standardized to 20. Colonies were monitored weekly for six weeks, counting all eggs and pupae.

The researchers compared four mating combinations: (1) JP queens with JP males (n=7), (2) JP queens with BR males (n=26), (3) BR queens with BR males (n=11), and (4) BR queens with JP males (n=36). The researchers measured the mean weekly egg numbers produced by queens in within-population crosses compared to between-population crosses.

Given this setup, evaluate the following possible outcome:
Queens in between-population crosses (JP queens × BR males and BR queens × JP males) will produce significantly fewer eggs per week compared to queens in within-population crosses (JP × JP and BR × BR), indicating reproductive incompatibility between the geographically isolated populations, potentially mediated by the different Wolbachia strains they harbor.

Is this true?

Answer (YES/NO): NO